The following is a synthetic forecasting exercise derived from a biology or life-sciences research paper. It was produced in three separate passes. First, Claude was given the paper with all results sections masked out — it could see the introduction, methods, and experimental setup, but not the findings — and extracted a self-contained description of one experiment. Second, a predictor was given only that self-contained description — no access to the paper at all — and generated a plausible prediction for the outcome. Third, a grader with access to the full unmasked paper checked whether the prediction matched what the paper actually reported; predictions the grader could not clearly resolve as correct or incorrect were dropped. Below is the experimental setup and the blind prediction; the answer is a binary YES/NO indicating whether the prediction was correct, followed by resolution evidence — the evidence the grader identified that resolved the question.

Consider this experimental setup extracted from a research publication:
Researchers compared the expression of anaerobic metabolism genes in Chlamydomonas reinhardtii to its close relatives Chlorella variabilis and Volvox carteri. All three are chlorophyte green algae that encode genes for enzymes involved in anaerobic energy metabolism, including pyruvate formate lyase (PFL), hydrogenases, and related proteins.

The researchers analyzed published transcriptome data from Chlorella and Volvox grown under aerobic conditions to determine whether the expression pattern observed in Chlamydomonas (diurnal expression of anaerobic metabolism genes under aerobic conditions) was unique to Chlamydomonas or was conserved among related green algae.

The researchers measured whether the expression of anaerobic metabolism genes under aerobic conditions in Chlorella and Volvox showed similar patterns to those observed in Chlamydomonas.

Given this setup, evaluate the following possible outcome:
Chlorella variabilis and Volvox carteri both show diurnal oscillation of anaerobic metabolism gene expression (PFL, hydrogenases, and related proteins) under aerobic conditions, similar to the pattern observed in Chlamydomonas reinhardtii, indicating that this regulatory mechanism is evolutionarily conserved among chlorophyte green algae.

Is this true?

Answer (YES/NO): YES